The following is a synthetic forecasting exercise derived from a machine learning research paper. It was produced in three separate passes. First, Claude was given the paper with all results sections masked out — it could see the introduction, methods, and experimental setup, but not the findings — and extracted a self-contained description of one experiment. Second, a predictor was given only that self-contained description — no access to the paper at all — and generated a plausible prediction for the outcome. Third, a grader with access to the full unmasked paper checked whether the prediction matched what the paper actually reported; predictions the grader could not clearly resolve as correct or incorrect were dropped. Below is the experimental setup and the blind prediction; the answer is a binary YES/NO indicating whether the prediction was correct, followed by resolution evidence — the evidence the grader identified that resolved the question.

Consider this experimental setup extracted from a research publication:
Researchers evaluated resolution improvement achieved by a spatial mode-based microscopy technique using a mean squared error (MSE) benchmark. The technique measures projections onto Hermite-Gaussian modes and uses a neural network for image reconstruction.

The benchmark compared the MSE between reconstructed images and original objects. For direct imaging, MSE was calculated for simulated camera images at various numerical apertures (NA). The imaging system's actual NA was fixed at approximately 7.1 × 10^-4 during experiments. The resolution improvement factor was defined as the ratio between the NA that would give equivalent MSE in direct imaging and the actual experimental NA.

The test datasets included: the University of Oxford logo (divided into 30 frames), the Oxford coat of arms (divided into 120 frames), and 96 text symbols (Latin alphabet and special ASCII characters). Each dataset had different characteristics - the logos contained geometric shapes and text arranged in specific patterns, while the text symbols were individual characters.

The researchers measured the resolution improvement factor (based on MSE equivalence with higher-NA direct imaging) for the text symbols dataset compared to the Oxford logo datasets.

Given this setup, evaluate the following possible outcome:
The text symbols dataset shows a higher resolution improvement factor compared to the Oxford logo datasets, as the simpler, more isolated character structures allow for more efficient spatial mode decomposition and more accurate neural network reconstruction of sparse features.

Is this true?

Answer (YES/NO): YES